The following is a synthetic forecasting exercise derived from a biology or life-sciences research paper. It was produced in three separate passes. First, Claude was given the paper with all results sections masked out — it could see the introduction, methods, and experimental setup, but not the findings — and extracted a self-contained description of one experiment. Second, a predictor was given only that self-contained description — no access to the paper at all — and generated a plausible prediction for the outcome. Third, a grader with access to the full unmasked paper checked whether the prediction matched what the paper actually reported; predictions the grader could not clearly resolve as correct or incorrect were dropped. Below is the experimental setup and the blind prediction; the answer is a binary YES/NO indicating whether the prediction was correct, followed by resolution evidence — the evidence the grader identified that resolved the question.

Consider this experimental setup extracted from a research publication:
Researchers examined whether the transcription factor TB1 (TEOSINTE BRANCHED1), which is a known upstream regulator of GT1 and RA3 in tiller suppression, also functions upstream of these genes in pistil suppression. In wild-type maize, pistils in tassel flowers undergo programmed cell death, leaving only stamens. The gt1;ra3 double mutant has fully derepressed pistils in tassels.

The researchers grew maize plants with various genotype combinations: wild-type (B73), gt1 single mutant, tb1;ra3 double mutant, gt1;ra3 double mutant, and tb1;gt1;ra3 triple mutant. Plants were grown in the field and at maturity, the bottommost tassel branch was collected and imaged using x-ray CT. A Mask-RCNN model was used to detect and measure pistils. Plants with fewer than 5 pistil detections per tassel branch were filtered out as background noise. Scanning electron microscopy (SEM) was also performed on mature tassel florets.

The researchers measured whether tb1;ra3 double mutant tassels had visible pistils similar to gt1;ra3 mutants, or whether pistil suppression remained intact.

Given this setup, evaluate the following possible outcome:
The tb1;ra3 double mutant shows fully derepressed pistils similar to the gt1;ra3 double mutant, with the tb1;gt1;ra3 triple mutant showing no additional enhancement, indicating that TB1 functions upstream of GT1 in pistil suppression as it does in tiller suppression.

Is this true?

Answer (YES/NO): NO